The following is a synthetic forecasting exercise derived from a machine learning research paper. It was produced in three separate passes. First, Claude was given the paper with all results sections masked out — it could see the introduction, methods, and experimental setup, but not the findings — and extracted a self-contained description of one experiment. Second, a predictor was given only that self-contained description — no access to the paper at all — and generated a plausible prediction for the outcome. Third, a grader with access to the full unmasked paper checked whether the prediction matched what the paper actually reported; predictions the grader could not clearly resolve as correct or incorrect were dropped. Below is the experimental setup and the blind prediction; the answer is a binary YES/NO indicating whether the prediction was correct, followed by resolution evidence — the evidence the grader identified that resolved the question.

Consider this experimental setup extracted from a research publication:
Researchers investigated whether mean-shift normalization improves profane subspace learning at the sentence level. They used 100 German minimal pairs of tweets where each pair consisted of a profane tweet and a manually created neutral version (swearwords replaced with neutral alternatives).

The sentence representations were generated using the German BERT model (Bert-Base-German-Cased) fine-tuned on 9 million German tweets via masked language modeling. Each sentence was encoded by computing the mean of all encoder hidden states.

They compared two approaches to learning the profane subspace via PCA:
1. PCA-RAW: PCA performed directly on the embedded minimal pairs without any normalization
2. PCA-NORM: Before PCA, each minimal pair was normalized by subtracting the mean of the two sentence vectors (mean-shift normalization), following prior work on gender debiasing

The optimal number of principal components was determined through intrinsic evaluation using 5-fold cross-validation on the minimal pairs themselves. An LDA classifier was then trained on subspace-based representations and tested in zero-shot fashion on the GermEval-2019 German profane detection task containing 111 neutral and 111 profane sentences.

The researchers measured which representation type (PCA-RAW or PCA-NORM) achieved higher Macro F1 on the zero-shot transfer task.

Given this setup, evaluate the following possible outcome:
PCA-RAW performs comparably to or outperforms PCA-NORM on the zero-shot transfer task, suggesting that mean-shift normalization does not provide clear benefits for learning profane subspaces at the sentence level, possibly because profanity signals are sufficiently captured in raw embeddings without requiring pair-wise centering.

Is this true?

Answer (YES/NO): YES